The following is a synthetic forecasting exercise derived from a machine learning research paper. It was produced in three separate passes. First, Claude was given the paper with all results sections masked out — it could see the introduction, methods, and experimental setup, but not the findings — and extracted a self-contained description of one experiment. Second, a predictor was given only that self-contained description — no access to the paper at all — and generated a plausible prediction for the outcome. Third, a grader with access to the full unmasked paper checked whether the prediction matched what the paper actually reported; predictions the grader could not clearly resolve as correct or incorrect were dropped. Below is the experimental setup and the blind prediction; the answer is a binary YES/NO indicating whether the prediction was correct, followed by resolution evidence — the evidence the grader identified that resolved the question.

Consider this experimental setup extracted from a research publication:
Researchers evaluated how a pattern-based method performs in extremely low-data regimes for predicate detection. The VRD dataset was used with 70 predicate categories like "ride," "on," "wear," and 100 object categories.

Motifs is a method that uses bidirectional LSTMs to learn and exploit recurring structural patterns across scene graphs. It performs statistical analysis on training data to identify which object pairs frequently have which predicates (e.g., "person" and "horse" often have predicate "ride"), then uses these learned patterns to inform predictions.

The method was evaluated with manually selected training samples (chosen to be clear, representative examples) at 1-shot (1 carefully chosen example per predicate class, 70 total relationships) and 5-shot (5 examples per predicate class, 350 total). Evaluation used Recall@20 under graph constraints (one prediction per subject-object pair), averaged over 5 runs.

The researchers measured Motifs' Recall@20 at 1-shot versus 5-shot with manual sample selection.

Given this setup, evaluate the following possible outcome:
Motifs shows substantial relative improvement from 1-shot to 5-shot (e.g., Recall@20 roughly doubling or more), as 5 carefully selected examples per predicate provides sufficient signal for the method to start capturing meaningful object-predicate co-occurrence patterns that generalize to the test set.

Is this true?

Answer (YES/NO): YES